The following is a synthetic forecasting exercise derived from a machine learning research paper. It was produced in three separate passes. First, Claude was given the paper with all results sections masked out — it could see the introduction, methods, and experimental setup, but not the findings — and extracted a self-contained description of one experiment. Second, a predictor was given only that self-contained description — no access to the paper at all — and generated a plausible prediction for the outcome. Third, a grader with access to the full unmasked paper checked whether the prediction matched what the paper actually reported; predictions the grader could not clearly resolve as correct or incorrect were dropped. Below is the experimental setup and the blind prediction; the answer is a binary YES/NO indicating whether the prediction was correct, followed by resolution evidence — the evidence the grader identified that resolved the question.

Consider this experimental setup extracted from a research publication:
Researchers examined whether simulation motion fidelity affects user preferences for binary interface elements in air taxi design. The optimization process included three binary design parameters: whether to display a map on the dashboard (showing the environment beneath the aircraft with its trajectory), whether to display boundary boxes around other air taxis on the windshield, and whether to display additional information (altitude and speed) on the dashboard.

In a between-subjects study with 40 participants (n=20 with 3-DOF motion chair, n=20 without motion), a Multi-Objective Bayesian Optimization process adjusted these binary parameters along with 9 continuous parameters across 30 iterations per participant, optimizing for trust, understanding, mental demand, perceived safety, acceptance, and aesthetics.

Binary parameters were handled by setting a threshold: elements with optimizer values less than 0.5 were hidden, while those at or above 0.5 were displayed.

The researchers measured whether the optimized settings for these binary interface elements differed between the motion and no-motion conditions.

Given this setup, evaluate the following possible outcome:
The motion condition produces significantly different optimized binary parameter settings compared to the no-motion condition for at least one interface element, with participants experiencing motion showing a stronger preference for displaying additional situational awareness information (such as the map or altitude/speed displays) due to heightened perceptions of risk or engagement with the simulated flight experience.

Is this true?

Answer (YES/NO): NO